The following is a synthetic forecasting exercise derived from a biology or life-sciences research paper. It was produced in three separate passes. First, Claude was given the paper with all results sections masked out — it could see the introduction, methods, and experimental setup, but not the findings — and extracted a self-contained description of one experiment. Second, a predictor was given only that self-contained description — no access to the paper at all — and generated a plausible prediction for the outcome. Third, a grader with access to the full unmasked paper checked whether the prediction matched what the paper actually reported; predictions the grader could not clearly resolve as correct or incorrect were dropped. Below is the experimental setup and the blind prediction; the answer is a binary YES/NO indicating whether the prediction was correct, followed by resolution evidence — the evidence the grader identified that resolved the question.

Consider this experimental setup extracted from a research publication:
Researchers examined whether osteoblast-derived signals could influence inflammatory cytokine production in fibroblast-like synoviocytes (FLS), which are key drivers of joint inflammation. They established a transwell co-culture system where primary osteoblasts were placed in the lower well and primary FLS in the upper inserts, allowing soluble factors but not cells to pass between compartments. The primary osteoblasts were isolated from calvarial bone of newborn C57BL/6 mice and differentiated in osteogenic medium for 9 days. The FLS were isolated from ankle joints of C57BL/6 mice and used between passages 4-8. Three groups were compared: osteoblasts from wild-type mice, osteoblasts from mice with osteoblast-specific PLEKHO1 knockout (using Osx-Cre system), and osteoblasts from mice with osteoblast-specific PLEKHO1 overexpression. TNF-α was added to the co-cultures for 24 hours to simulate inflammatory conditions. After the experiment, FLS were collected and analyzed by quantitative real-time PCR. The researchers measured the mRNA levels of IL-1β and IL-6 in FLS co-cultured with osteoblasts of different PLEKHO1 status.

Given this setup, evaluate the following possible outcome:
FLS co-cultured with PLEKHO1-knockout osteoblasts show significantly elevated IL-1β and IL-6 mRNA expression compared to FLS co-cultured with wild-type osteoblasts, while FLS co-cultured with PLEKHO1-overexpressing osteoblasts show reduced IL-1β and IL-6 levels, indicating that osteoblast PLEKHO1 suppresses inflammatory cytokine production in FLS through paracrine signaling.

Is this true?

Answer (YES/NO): NO